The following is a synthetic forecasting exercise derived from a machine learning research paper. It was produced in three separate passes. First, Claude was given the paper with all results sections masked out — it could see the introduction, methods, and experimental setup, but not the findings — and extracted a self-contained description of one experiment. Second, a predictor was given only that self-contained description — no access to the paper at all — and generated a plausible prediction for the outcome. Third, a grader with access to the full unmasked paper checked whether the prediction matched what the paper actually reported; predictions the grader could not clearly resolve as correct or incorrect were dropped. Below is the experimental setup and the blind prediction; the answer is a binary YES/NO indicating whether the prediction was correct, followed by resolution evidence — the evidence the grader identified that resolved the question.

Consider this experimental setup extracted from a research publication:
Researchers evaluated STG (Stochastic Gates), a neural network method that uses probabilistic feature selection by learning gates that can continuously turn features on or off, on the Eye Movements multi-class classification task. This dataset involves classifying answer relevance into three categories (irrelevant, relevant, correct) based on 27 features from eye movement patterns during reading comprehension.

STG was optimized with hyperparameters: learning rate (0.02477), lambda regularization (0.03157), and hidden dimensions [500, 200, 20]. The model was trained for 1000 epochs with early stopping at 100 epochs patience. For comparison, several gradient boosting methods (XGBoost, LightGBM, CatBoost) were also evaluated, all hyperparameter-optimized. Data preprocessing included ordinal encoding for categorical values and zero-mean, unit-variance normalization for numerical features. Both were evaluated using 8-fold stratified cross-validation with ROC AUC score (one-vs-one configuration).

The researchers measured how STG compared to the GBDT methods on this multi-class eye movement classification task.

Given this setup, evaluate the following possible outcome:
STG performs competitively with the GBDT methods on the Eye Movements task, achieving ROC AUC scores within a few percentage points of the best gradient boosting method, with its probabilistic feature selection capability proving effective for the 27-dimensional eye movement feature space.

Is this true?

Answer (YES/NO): NO